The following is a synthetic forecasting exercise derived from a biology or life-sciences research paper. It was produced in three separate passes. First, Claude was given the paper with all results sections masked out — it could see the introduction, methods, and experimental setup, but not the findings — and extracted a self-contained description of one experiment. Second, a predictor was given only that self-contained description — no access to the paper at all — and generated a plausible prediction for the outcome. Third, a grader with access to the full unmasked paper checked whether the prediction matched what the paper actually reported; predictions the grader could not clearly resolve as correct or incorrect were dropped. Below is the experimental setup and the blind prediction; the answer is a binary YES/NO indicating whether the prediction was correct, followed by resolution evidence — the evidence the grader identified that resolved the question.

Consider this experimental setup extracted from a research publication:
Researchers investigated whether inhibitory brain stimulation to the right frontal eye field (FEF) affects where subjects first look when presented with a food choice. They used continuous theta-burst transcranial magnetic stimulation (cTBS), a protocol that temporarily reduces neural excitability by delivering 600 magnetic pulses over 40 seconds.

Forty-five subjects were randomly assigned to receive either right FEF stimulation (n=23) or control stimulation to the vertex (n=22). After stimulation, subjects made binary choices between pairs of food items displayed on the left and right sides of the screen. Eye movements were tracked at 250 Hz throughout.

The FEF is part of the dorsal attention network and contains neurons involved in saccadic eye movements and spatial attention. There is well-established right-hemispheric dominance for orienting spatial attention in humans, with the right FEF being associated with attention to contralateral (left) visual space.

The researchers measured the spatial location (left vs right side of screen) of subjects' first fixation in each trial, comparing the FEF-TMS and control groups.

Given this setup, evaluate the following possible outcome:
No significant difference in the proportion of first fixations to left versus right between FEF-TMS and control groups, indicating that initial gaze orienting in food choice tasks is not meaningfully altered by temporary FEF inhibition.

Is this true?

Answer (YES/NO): NO